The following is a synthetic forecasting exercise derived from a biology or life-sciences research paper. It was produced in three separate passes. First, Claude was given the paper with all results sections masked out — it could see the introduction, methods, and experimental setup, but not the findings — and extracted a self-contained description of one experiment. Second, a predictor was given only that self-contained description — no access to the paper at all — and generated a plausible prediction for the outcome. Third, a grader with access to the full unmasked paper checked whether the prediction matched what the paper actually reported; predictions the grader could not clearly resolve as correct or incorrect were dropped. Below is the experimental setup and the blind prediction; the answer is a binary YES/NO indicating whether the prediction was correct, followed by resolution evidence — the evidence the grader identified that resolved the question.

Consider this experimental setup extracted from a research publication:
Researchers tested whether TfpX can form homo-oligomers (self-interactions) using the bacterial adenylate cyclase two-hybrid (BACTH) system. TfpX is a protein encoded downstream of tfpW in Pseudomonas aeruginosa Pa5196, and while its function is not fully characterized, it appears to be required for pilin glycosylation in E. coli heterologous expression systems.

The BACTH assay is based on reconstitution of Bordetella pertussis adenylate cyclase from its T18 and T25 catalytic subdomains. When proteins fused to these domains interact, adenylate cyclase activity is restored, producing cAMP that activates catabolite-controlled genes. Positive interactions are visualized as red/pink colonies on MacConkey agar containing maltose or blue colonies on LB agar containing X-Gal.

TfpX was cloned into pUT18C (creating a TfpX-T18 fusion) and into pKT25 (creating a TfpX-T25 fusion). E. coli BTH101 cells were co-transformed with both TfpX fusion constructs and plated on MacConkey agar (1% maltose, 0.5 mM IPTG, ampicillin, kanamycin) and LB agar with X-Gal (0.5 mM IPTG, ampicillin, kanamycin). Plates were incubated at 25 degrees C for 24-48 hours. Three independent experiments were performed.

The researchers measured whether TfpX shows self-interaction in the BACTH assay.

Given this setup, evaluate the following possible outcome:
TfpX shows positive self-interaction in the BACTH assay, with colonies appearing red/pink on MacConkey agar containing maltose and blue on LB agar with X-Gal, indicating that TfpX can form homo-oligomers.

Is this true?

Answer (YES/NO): NO